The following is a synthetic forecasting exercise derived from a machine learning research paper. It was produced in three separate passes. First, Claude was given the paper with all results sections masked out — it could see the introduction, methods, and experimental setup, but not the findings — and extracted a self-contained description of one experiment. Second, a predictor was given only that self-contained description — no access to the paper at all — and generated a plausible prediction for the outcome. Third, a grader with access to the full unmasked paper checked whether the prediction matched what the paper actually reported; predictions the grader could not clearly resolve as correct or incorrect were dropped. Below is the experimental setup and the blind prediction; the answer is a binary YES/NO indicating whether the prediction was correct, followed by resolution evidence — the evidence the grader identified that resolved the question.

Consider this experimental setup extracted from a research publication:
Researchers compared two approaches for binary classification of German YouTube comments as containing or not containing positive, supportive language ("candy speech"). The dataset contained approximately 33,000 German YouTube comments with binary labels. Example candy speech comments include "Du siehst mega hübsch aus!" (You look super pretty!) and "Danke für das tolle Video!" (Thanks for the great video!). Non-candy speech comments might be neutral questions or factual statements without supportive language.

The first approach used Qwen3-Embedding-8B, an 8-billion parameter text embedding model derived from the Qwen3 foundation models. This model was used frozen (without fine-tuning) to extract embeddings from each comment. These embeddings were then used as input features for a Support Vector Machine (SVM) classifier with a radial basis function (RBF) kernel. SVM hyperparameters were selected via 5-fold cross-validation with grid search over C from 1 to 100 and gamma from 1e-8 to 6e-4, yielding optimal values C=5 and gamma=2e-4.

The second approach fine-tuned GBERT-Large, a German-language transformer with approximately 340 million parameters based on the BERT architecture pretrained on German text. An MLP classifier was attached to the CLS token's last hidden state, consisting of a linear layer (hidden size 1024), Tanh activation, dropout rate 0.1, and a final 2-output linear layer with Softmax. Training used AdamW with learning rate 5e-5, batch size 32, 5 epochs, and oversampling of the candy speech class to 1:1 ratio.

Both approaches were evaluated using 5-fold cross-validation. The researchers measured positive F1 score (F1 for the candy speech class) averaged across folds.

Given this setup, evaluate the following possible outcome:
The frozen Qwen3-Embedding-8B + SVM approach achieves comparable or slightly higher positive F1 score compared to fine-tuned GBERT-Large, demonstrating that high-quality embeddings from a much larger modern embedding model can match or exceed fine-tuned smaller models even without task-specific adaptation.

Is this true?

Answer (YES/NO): YES